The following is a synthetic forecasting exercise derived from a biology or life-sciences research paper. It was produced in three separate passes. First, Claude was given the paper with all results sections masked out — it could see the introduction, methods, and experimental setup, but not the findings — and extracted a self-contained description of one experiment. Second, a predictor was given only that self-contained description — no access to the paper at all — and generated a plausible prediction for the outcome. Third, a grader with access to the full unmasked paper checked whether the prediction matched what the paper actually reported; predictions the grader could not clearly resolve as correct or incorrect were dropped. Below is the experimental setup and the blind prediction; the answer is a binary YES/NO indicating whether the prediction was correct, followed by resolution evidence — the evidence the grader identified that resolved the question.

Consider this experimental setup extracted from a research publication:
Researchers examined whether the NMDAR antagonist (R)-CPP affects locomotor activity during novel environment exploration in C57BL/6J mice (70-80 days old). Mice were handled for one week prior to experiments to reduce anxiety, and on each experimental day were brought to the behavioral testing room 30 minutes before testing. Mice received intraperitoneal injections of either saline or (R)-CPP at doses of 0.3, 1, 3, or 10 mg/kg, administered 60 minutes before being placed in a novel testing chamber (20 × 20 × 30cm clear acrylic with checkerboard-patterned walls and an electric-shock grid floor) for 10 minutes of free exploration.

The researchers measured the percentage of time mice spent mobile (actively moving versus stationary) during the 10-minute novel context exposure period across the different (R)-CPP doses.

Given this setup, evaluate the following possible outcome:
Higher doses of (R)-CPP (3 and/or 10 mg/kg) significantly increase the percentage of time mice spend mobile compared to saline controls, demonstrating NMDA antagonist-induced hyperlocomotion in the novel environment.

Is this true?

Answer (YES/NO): NO